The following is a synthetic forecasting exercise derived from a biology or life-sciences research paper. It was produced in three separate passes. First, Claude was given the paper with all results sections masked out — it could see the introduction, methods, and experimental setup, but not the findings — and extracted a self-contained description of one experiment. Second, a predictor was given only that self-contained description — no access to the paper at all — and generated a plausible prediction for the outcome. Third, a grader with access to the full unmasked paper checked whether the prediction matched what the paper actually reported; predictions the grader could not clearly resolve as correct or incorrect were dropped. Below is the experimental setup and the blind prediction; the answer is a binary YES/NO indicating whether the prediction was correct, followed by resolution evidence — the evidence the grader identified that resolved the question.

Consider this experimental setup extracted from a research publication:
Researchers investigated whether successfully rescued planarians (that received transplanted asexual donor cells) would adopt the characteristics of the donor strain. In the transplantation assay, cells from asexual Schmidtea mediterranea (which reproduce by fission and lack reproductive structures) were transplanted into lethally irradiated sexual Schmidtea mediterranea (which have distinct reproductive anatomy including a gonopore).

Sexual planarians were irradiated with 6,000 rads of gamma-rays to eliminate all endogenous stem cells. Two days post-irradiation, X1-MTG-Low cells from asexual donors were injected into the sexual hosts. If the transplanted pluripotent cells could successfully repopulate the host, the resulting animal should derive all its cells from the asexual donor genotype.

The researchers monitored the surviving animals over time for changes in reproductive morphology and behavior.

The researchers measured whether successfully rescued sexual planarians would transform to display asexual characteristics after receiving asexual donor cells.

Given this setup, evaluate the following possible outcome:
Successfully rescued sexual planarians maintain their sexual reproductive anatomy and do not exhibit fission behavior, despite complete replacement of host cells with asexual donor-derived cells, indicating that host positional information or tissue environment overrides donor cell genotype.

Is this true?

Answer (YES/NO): NO